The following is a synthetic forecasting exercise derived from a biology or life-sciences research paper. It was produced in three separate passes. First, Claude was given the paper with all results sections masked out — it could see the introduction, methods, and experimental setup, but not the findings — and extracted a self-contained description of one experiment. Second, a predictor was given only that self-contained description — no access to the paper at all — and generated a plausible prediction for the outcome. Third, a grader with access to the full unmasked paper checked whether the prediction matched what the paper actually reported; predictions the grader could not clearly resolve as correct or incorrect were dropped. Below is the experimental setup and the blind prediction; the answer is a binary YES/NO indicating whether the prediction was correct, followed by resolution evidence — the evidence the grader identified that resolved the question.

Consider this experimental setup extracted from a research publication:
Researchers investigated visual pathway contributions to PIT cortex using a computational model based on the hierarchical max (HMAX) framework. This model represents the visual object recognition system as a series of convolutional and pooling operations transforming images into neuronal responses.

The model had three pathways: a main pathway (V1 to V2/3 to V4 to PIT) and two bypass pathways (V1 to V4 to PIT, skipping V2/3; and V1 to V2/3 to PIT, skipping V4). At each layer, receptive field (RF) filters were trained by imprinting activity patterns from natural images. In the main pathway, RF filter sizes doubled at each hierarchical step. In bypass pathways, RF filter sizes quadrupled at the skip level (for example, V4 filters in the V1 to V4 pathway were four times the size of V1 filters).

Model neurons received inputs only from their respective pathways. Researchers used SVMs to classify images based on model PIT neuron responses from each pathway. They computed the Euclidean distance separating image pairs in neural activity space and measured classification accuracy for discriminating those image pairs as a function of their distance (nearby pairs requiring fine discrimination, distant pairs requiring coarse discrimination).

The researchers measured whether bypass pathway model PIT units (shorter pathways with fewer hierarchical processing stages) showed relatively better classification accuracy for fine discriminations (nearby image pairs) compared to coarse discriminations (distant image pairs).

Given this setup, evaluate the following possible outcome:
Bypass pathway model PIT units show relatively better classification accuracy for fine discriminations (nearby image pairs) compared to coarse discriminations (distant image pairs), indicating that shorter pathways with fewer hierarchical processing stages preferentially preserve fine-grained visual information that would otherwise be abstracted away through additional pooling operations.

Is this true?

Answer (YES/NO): YES